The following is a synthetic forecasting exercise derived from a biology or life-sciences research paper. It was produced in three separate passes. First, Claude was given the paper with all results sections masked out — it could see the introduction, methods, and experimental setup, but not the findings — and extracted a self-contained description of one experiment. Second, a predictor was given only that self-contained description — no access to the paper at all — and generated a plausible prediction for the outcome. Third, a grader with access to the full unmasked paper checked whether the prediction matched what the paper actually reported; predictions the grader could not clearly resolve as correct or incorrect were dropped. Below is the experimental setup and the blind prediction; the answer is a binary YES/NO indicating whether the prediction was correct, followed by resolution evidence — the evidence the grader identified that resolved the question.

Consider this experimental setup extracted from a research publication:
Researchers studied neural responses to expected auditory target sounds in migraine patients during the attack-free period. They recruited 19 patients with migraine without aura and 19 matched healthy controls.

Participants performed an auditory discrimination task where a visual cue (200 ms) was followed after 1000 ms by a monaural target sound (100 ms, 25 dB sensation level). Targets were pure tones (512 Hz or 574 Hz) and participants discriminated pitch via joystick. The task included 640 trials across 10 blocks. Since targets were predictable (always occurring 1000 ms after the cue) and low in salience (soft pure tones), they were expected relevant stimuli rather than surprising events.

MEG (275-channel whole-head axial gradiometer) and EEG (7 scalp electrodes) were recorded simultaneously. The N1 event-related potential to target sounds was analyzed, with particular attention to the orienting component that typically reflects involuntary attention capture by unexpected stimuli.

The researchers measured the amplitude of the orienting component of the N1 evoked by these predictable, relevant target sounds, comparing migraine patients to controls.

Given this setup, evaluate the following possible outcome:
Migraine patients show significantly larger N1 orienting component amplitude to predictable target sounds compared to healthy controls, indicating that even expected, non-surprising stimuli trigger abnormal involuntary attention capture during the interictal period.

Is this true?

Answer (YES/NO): YES